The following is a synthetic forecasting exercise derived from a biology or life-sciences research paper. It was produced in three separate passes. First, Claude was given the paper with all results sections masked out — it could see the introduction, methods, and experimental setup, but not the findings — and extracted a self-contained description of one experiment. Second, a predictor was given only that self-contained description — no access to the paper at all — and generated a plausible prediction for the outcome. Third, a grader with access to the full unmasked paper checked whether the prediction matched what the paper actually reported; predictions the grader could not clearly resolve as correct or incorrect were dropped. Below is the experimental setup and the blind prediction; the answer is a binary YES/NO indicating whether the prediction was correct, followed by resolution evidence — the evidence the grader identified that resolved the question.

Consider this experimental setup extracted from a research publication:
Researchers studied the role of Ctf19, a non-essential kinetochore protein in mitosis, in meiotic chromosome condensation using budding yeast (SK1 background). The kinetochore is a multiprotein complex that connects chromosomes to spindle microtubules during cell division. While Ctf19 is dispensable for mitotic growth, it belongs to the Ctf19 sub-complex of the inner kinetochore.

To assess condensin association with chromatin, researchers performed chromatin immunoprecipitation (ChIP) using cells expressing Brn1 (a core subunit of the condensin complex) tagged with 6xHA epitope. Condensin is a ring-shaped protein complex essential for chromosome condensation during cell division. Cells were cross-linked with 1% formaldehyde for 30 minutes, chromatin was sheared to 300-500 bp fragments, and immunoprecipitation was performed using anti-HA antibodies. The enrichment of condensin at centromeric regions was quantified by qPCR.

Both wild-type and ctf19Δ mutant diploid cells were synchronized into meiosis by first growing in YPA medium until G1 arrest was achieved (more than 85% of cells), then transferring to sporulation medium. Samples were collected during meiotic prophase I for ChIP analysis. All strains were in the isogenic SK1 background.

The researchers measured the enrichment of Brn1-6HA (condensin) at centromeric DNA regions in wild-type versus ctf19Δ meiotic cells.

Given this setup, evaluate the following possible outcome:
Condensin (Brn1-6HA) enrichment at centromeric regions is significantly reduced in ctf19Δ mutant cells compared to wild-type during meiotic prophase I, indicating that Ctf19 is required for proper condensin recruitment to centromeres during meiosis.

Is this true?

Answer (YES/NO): YES